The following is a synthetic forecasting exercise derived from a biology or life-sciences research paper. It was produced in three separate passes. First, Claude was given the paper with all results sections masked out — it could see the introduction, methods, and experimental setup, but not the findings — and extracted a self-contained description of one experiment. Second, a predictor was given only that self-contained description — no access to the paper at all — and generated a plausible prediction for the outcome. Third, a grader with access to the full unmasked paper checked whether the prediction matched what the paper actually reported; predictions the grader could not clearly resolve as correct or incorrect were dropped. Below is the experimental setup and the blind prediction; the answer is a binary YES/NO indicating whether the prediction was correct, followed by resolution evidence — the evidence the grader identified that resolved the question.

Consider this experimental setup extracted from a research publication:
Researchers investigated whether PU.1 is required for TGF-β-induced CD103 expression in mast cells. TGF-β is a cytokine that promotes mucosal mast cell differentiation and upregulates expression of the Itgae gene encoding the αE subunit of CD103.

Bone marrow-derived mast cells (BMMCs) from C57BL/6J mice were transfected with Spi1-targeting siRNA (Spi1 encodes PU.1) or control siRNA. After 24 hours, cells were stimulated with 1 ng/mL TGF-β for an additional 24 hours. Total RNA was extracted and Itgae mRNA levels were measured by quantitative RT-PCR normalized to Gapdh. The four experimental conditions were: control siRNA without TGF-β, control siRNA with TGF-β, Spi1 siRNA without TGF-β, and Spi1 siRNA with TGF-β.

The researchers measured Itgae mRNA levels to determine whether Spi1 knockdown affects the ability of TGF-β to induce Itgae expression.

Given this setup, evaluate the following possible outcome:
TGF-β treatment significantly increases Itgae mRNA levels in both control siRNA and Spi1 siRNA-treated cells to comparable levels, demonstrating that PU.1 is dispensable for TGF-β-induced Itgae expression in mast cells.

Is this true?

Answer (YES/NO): NO